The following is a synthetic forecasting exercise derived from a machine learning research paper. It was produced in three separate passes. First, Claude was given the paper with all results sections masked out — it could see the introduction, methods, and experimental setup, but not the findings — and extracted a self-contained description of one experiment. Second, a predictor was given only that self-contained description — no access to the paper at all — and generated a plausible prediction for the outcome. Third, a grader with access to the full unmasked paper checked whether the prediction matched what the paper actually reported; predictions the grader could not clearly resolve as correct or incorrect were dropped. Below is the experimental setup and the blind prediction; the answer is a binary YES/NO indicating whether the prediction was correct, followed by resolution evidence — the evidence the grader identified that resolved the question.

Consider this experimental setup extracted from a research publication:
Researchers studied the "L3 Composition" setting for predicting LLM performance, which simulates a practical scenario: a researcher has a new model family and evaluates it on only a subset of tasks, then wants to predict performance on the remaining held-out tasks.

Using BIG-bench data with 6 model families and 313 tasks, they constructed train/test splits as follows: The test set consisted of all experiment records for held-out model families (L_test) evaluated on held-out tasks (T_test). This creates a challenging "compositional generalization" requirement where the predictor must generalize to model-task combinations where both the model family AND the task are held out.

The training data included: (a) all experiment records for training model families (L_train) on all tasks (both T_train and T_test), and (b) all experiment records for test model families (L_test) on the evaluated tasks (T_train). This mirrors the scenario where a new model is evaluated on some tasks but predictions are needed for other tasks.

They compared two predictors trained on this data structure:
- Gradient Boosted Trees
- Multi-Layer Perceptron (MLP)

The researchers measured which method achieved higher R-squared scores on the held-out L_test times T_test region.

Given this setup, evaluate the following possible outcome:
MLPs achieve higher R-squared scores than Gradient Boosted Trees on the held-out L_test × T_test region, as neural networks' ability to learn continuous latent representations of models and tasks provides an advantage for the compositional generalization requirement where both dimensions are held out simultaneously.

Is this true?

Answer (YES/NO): YES